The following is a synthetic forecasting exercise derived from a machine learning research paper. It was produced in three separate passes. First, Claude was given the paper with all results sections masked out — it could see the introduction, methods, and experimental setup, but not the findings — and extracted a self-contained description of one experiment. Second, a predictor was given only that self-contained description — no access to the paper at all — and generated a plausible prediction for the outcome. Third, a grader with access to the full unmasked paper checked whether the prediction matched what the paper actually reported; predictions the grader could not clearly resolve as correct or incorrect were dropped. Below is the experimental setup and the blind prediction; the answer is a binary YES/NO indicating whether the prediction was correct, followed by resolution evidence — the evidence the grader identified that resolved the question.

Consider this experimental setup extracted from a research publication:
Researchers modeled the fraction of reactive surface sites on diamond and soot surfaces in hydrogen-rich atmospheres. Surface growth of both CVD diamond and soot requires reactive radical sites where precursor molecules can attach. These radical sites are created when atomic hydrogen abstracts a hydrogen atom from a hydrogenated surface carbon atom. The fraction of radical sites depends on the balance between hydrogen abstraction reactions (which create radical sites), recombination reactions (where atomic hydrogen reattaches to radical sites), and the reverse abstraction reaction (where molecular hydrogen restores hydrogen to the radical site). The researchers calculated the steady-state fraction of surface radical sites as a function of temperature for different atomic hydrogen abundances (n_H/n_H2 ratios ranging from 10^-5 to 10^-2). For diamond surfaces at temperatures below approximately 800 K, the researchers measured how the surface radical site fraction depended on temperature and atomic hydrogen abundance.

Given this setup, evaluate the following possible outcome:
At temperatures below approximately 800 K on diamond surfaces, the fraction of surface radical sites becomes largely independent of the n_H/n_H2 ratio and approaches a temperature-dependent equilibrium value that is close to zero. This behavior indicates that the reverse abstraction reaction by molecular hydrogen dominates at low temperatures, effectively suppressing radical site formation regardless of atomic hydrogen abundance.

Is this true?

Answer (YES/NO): NO